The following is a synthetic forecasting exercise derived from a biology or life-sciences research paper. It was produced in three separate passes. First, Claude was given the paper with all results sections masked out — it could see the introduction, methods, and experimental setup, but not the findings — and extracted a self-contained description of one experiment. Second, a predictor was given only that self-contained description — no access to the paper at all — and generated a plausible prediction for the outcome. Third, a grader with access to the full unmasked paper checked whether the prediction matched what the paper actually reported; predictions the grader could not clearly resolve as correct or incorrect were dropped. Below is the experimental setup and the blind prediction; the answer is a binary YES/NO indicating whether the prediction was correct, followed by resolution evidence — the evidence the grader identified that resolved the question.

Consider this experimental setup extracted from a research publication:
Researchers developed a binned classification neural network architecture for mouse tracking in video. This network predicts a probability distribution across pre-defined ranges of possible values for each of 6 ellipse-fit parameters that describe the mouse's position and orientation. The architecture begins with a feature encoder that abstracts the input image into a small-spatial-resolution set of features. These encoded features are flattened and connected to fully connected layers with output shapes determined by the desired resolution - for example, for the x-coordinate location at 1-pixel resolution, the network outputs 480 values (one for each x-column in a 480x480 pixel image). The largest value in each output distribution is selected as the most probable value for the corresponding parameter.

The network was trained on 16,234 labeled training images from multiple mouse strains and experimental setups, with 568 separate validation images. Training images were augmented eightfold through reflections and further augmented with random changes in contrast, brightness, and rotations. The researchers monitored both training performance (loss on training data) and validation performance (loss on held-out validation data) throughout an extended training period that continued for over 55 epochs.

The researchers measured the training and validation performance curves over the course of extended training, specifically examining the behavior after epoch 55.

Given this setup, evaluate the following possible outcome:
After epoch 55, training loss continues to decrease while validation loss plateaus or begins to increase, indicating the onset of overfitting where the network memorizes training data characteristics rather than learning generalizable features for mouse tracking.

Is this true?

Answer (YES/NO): YES